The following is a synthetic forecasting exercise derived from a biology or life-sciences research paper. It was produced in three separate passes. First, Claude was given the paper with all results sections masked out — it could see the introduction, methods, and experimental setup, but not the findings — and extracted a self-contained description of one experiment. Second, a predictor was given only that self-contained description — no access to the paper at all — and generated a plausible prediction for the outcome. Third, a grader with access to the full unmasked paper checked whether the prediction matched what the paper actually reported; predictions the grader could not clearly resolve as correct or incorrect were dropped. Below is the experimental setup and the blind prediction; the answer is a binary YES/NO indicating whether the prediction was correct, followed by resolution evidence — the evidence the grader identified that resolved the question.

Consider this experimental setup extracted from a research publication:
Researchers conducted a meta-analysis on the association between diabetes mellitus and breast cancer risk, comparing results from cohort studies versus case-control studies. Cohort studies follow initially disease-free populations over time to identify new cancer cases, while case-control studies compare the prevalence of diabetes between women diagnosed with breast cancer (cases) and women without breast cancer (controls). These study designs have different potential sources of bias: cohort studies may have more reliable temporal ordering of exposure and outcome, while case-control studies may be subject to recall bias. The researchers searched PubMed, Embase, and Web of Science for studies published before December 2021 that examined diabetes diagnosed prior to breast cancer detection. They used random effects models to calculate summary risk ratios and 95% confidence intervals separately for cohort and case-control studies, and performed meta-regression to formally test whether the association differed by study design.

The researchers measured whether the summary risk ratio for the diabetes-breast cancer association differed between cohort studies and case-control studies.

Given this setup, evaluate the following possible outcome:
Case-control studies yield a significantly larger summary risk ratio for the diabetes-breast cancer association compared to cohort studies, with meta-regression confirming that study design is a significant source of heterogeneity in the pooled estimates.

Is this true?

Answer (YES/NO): NO